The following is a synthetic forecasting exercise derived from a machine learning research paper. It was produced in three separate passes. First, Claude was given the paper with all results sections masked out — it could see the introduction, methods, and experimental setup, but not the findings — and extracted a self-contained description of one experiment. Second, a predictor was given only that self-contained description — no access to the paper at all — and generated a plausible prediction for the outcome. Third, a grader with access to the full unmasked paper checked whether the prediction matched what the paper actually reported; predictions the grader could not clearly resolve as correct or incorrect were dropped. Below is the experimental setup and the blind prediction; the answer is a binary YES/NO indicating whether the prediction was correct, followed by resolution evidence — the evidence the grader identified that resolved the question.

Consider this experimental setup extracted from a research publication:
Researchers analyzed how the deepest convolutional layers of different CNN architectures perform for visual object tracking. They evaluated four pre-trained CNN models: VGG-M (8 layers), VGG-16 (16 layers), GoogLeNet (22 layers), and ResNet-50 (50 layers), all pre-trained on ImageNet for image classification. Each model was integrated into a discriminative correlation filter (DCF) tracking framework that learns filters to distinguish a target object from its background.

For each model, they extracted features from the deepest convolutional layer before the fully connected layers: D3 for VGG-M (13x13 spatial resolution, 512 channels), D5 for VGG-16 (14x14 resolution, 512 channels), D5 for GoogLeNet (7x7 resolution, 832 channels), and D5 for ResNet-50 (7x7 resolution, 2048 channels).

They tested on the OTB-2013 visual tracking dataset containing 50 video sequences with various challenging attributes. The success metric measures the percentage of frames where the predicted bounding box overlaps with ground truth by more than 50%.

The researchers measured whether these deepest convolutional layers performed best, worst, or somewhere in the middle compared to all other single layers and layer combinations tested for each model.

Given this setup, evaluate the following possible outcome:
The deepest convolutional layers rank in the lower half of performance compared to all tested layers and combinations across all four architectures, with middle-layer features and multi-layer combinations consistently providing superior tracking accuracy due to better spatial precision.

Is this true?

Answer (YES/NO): YES